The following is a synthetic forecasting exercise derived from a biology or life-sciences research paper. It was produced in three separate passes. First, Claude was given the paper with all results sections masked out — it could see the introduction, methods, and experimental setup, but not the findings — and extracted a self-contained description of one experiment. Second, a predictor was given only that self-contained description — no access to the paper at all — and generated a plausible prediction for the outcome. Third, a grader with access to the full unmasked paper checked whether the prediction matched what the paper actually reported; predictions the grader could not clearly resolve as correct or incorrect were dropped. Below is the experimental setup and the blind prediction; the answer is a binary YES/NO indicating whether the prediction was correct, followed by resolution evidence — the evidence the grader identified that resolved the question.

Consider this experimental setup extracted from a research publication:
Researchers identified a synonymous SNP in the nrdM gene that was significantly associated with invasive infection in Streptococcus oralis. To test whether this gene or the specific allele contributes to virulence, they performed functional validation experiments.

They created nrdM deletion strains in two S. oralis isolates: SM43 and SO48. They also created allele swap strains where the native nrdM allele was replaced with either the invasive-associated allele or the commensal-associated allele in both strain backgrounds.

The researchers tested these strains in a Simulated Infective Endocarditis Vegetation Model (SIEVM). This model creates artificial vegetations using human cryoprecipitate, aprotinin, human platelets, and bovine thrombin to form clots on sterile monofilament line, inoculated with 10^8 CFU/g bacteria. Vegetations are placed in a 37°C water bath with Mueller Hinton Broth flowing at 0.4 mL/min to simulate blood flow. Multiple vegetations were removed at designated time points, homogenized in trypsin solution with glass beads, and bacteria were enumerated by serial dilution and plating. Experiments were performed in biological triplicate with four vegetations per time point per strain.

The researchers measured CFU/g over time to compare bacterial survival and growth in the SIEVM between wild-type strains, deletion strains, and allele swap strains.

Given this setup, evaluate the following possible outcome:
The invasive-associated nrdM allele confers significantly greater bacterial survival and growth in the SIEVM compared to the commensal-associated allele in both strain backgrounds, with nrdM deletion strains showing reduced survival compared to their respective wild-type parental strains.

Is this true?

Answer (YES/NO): NO